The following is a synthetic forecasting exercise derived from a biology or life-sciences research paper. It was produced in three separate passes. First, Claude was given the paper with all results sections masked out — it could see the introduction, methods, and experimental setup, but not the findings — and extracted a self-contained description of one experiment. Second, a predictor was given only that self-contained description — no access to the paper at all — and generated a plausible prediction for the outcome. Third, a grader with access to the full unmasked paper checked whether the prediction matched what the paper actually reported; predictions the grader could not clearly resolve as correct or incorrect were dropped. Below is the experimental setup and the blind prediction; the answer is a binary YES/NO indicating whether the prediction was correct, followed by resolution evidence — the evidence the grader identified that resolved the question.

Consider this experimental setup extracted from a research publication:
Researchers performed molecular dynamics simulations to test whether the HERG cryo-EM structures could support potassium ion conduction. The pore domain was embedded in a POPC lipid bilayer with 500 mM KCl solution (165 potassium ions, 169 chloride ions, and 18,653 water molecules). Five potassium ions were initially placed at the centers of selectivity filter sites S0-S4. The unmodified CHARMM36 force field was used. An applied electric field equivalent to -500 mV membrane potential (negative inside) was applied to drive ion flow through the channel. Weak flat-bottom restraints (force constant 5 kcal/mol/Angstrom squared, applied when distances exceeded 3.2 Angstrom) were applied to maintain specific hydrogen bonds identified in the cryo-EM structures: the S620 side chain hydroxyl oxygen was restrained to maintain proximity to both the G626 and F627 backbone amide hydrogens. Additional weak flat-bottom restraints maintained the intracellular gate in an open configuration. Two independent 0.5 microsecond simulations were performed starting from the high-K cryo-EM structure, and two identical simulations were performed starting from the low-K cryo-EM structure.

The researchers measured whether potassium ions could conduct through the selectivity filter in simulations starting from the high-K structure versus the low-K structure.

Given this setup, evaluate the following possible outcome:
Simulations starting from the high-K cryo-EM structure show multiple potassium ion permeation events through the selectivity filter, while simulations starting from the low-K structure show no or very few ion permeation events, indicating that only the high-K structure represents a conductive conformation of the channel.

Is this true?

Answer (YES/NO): YES